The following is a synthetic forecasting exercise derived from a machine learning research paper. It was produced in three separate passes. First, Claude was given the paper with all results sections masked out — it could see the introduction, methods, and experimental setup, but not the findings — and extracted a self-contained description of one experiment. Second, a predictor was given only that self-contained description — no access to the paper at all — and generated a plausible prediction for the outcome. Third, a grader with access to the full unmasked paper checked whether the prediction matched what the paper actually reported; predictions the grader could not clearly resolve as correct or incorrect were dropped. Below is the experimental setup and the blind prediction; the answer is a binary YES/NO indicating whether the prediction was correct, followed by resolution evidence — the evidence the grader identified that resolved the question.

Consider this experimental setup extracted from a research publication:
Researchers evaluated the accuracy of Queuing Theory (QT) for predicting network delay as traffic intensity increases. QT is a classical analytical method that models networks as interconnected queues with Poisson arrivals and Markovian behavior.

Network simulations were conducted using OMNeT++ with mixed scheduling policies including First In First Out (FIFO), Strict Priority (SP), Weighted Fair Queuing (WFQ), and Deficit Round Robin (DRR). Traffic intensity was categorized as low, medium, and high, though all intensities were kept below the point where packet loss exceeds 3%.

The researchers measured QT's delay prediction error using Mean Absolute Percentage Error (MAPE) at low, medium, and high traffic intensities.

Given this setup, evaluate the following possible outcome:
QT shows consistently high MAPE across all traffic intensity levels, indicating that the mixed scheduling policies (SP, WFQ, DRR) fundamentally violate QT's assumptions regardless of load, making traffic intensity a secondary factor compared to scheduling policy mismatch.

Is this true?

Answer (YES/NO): NO